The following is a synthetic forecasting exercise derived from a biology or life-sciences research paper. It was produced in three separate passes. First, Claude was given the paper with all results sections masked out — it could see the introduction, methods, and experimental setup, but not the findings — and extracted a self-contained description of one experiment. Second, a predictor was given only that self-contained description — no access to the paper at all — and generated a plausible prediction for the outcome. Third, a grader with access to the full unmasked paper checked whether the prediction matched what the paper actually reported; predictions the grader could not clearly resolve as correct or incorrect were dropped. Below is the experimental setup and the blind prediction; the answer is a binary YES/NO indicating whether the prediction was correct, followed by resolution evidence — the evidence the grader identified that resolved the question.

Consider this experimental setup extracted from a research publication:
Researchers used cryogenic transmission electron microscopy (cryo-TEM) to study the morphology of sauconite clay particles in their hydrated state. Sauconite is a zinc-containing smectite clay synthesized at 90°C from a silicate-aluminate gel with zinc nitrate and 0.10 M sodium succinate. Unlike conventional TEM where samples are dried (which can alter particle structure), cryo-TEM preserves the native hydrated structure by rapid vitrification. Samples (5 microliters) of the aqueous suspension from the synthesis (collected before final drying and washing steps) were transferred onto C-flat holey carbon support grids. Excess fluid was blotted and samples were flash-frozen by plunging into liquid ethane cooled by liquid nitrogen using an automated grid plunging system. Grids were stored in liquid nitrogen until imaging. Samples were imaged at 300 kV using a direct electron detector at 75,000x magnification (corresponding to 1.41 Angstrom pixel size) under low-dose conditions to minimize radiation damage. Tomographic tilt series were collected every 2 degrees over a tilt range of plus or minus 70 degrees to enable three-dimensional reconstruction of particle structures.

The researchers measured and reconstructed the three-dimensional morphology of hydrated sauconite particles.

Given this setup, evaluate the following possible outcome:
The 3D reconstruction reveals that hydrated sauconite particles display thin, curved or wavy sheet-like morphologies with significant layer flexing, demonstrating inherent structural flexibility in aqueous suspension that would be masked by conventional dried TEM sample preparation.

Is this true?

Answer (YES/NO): NO